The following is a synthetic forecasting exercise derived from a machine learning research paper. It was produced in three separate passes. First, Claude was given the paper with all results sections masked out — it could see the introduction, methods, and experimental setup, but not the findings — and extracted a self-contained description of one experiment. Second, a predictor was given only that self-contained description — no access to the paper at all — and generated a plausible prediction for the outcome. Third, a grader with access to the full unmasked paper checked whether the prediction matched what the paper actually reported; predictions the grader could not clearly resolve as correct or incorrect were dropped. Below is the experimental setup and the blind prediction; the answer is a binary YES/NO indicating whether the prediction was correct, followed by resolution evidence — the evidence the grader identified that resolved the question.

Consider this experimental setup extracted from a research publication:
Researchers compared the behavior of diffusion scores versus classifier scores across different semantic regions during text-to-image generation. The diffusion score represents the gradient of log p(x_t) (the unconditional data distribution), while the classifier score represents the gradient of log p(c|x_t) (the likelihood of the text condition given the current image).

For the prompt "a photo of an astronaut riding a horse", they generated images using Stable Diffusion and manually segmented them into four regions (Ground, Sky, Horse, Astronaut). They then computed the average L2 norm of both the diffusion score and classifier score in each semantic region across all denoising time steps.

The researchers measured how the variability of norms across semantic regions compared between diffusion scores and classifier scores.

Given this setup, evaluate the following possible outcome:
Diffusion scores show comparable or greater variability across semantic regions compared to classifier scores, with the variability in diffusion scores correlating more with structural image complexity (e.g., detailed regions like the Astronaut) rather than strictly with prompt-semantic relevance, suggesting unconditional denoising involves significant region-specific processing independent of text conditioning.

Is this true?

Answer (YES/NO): NO